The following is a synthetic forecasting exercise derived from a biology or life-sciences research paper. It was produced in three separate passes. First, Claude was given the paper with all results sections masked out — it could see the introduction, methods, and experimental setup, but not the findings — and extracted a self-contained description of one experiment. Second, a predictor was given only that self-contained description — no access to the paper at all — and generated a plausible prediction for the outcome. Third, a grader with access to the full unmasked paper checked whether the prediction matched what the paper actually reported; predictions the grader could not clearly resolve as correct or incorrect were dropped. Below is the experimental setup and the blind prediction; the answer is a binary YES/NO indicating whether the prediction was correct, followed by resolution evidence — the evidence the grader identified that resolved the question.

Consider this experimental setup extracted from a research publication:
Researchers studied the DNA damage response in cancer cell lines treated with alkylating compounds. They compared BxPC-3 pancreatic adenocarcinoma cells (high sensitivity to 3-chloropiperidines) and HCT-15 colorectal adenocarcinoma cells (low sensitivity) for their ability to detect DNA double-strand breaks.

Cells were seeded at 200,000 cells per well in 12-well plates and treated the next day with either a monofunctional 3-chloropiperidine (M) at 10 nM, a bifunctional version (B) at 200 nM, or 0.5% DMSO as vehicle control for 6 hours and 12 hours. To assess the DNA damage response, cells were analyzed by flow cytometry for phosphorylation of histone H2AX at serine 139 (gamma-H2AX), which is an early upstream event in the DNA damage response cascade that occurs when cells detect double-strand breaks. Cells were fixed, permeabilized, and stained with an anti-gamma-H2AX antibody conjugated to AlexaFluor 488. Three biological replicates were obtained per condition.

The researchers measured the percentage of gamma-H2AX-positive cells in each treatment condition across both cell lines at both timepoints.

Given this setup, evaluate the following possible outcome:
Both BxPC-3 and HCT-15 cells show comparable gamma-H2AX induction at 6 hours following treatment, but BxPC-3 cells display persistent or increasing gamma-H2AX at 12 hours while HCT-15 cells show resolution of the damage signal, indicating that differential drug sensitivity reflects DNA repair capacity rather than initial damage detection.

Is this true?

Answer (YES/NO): NO